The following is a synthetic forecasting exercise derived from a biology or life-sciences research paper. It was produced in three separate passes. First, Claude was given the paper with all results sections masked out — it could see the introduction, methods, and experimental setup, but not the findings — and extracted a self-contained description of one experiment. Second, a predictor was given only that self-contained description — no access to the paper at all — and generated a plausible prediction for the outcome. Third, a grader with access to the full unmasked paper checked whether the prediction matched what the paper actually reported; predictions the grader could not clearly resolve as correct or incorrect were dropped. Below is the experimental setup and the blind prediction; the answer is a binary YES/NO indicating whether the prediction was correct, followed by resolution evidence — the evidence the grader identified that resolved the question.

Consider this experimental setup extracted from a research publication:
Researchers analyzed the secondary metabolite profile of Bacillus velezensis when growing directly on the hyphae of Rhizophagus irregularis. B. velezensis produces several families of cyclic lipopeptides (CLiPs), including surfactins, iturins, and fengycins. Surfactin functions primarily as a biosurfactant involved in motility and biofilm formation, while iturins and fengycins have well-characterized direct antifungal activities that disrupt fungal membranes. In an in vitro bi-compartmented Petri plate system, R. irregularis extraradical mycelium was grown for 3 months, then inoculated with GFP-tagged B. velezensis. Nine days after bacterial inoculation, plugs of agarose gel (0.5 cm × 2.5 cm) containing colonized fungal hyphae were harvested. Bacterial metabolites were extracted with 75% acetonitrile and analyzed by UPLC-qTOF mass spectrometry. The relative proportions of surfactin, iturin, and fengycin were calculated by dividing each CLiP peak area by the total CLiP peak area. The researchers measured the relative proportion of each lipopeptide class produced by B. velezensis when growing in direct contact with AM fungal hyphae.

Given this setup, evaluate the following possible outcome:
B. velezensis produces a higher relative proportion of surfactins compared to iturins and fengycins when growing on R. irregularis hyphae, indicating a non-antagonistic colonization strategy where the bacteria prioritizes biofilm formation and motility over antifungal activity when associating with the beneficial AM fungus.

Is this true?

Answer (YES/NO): YES